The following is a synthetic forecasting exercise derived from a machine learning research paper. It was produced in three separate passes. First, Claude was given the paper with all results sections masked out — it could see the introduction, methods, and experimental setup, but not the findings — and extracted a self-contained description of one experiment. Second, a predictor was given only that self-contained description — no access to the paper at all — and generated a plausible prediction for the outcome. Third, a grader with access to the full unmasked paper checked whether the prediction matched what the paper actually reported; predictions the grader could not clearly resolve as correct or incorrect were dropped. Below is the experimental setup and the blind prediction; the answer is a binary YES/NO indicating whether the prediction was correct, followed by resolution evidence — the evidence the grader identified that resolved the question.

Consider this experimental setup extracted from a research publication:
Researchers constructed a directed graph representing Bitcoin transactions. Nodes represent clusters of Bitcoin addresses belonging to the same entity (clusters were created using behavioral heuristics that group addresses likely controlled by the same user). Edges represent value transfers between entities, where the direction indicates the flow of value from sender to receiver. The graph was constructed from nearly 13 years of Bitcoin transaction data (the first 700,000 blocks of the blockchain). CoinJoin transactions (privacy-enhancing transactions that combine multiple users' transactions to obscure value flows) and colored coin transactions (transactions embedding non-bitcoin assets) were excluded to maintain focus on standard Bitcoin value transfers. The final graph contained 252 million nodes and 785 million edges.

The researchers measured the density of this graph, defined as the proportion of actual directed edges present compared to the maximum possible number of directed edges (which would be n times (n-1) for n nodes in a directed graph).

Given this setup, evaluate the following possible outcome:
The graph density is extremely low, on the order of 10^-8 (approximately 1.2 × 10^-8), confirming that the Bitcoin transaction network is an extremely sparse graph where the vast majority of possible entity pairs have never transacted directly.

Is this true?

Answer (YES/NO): NO